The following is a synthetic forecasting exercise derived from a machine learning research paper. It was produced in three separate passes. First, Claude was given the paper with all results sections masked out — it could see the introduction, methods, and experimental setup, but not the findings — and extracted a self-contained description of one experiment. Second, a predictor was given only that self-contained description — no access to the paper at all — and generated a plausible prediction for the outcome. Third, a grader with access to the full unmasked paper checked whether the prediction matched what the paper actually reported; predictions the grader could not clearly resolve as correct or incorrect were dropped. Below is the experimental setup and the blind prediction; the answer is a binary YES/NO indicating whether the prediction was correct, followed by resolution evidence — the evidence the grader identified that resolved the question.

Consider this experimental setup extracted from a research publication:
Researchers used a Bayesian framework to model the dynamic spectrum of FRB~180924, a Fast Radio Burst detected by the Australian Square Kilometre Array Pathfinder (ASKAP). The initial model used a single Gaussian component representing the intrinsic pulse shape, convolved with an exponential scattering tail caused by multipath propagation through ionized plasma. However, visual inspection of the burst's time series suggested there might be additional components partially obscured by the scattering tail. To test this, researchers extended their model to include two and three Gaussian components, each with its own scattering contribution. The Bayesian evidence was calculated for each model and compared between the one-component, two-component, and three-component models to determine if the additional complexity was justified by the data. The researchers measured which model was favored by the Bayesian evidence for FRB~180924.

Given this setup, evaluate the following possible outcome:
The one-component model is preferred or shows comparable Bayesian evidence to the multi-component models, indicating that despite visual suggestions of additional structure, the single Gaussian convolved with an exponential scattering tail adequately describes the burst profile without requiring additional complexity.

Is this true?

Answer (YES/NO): NO